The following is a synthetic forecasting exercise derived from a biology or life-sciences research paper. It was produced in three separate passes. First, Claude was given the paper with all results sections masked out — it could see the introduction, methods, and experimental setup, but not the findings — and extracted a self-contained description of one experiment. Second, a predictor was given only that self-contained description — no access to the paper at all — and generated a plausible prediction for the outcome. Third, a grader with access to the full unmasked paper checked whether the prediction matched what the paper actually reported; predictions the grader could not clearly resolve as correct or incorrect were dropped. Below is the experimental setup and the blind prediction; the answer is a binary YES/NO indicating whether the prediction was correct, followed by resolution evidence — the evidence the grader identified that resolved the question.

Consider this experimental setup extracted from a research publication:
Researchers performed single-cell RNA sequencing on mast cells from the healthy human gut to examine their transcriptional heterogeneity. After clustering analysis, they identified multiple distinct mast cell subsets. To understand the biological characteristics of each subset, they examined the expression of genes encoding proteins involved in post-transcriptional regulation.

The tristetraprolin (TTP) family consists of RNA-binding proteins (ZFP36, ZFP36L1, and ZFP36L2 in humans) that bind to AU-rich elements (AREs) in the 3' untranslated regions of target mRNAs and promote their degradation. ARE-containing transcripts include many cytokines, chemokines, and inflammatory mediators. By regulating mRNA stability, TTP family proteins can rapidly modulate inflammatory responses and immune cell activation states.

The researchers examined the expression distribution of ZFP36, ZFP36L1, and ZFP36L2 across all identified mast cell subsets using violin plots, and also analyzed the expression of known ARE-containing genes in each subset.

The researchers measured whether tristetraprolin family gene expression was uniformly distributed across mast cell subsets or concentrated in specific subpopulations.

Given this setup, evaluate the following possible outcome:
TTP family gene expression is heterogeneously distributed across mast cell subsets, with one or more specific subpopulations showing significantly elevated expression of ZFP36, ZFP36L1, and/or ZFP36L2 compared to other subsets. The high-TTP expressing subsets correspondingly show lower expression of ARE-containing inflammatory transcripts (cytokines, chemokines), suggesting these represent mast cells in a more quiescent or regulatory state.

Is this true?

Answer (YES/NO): YES